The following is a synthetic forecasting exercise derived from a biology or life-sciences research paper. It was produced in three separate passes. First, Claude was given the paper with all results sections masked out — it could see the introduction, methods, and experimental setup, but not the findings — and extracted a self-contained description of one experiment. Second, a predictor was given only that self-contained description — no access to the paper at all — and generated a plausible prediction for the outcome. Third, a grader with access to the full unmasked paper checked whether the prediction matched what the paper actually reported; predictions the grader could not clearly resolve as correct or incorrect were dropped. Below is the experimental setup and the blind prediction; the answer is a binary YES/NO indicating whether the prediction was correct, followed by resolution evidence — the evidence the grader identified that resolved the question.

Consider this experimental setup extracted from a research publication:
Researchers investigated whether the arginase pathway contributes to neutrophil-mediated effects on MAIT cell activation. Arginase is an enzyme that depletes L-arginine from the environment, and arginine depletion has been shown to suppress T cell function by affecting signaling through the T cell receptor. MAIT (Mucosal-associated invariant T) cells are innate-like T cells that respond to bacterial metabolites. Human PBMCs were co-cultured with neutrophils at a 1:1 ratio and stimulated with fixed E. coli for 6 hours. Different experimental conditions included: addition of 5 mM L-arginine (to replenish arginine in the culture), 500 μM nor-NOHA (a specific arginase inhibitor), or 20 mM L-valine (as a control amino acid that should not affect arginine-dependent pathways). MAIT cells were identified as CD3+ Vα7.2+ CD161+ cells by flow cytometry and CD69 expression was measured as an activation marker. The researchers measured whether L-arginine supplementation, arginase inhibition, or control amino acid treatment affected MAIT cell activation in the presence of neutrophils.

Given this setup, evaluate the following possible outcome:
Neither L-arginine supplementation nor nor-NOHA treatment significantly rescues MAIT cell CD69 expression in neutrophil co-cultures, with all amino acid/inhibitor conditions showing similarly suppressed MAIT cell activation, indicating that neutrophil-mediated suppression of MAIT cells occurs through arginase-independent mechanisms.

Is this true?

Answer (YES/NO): NO